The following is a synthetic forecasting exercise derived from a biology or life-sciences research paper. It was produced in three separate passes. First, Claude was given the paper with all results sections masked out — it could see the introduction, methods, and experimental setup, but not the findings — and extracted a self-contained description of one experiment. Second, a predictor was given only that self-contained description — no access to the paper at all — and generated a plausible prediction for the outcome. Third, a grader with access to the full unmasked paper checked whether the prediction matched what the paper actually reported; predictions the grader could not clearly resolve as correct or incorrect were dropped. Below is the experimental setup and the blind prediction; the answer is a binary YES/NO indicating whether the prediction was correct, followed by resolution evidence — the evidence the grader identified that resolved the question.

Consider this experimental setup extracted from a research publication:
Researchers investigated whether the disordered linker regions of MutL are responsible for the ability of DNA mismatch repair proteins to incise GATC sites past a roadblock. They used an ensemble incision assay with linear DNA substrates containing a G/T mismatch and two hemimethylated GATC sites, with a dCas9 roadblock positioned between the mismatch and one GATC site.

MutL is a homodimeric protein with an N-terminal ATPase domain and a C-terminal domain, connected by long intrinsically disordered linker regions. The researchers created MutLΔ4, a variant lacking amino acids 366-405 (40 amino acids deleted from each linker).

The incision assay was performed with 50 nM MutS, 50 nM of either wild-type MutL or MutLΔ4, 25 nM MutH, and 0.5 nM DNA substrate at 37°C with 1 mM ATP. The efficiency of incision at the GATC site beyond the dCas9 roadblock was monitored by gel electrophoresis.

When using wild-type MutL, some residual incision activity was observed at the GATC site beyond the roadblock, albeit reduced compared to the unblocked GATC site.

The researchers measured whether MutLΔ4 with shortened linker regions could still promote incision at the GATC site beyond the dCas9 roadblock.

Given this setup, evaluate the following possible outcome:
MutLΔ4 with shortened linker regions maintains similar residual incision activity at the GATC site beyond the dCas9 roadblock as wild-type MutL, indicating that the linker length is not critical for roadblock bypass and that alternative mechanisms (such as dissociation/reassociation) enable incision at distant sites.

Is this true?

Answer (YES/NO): NO